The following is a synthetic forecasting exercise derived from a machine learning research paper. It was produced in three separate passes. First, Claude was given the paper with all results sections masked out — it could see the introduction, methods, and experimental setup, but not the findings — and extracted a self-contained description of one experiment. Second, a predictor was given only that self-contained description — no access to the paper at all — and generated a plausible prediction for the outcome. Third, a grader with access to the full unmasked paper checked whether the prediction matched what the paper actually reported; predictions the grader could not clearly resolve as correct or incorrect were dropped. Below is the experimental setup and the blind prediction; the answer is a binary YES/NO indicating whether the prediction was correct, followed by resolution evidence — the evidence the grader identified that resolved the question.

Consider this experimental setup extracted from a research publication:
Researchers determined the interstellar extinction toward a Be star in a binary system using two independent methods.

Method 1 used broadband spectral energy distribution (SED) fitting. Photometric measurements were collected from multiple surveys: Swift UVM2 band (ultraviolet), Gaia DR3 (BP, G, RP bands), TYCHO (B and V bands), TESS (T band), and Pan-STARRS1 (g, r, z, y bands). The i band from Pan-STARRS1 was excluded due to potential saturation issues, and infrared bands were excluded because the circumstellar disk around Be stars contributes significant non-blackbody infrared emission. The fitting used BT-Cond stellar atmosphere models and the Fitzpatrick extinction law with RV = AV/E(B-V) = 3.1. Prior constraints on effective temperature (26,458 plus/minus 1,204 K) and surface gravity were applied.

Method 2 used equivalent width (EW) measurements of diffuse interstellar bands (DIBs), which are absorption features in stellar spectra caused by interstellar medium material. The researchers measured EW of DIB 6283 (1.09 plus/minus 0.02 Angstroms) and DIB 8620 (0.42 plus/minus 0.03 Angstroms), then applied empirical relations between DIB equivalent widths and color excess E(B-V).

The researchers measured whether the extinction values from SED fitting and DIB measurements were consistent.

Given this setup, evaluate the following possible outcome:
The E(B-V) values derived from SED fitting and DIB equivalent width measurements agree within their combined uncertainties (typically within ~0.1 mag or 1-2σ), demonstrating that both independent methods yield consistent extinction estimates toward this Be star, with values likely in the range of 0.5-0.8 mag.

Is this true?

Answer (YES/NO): NO